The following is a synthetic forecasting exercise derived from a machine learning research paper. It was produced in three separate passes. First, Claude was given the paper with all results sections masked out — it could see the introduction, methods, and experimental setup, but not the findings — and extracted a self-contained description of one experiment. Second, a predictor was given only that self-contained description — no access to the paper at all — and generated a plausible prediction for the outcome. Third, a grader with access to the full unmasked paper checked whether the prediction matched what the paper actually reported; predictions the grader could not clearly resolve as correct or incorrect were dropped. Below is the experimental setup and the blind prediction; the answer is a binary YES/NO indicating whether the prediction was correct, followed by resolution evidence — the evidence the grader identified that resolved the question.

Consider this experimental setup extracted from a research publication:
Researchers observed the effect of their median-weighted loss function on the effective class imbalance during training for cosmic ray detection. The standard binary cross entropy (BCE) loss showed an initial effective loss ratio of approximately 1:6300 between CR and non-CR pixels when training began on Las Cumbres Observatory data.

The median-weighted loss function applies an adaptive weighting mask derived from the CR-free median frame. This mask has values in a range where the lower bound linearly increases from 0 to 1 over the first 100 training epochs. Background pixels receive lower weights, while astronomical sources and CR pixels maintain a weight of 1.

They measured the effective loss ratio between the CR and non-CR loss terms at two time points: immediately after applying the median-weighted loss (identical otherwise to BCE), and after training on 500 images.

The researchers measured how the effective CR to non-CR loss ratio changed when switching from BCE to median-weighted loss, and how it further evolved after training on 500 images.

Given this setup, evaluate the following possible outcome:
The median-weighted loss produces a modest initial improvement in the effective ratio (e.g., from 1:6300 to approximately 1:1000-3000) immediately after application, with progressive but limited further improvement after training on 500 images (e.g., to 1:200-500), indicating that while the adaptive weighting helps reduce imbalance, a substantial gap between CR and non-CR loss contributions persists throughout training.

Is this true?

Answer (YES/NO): NO